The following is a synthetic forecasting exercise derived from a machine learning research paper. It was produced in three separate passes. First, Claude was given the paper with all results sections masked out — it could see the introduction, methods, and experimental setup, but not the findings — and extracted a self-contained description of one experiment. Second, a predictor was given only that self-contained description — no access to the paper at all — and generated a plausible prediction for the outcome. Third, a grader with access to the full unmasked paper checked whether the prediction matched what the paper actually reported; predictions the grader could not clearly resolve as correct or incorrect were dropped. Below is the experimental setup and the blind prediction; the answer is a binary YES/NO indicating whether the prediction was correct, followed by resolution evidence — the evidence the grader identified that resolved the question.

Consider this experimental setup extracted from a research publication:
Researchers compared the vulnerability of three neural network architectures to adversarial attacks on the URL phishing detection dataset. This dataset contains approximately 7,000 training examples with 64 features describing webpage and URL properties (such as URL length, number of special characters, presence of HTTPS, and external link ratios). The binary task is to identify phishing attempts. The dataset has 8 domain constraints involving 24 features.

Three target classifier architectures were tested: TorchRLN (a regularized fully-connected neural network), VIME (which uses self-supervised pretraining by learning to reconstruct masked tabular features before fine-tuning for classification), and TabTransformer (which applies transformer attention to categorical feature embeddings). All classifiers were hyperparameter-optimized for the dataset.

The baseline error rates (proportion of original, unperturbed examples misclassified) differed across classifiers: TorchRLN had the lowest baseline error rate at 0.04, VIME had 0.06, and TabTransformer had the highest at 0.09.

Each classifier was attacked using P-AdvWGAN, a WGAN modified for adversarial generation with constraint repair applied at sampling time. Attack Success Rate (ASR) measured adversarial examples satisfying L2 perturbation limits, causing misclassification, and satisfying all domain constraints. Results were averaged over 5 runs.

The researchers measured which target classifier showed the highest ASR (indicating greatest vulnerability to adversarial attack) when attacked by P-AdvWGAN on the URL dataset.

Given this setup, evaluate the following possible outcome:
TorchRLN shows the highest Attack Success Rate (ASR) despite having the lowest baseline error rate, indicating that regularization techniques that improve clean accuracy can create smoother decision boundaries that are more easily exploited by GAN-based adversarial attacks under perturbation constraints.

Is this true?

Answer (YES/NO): YES